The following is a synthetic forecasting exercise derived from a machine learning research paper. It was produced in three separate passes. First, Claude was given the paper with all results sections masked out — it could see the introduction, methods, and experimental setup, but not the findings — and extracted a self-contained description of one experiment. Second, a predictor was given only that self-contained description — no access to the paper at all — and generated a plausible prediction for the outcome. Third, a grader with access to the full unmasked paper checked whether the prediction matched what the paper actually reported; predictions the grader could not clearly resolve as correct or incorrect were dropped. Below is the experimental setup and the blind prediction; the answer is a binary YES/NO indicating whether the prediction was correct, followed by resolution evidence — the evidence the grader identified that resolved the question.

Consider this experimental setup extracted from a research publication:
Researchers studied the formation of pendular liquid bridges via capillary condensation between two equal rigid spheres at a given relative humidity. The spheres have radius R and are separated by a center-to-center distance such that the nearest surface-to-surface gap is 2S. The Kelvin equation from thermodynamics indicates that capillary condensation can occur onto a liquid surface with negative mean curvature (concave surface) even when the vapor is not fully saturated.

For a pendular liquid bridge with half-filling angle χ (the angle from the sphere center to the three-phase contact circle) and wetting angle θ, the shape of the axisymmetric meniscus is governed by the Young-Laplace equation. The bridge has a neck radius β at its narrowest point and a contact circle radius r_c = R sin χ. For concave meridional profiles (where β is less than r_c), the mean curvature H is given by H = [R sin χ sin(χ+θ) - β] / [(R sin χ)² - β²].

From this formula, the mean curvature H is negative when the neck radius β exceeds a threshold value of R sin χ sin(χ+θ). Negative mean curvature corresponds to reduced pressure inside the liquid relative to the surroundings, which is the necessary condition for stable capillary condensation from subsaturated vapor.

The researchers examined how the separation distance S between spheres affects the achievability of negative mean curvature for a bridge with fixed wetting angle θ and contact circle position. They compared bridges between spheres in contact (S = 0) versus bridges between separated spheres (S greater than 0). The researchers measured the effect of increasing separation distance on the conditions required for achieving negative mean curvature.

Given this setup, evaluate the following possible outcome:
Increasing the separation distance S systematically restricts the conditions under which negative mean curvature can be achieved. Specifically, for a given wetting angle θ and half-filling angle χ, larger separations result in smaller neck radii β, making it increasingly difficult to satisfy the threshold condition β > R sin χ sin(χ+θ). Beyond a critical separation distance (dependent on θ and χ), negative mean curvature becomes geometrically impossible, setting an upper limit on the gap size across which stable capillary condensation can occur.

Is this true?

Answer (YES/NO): YES